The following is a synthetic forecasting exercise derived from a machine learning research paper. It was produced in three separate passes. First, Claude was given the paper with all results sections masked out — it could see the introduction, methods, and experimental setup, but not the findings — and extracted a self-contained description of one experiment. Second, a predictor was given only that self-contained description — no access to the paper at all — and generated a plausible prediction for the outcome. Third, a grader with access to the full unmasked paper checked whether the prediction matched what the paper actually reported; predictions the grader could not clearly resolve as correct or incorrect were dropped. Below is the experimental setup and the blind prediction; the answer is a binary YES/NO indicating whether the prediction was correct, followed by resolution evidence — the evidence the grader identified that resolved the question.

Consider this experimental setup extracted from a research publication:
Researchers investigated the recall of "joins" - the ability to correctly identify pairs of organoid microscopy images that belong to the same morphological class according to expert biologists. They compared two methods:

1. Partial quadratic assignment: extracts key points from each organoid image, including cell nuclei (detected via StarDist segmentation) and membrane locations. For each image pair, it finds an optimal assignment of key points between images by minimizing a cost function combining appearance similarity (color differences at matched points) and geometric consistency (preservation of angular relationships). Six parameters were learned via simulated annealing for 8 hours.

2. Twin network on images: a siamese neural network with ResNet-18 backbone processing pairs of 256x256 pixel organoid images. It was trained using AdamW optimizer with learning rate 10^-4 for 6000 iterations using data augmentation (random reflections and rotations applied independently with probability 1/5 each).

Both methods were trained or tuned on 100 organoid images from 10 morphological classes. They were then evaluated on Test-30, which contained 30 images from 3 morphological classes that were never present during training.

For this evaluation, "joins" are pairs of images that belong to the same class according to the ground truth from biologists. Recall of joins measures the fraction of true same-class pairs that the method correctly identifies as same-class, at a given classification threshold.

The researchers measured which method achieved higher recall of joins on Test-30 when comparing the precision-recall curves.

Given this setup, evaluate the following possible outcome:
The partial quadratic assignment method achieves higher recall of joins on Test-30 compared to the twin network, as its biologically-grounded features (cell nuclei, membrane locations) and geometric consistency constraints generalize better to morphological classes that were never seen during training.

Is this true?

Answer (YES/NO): YES